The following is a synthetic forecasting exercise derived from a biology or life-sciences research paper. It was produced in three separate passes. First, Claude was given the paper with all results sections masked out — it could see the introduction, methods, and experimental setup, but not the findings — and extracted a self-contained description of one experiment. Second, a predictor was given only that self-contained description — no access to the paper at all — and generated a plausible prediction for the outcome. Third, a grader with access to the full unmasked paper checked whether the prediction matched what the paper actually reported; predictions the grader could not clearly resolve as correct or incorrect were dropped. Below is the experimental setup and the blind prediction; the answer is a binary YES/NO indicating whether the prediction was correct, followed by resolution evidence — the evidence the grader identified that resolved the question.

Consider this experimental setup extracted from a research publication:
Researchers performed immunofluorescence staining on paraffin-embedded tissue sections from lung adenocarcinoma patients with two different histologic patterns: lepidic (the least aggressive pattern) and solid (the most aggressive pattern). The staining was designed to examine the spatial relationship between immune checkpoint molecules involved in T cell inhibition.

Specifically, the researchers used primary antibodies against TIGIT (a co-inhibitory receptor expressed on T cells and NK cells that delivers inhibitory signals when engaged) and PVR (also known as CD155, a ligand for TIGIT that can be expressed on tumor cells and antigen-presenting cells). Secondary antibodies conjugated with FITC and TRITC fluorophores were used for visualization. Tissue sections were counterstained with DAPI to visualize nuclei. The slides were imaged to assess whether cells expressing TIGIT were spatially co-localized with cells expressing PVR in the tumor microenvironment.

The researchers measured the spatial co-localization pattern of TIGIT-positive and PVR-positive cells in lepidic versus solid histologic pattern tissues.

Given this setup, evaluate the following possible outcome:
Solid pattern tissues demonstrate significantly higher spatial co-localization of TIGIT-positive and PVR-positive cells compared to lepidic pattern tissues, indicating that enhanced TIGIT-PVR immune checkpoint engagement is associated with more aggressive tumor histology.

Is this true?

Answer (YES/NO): YES